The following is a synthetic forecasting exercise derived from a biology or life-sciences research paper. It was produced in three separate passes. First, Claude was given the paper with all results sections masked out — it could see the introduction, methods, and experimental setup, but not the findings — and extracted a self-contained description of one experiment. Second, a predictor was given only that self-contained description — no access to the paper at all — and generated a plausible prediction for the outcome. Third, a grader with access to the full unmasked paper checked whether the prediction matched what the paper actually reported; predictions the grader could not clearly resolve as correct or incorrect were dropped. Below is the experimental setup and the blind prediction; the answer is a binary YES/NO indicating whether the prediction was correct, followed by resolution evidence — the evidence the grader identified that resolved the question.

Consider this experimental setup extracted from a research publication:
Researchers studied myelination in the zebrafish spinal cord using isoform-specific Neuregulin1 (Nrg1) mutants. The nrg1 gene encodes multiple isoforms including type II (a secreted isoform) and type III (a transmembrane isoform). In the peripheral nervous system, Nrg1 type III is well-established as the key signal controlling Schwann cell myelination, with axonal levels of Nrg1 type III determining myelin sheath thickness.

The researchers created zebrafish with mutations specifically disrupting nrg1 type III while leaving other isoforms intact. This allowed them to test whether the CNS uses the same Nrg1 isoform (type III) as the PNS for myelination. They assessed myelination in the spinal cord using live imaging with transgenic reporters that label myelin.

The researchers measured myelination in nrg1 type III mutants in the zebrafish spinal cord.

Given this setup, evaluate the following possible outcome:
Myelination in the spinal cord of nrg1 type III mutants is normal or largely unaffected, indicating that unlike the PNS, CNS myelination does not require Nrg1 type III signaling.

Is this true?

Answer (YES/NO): YES